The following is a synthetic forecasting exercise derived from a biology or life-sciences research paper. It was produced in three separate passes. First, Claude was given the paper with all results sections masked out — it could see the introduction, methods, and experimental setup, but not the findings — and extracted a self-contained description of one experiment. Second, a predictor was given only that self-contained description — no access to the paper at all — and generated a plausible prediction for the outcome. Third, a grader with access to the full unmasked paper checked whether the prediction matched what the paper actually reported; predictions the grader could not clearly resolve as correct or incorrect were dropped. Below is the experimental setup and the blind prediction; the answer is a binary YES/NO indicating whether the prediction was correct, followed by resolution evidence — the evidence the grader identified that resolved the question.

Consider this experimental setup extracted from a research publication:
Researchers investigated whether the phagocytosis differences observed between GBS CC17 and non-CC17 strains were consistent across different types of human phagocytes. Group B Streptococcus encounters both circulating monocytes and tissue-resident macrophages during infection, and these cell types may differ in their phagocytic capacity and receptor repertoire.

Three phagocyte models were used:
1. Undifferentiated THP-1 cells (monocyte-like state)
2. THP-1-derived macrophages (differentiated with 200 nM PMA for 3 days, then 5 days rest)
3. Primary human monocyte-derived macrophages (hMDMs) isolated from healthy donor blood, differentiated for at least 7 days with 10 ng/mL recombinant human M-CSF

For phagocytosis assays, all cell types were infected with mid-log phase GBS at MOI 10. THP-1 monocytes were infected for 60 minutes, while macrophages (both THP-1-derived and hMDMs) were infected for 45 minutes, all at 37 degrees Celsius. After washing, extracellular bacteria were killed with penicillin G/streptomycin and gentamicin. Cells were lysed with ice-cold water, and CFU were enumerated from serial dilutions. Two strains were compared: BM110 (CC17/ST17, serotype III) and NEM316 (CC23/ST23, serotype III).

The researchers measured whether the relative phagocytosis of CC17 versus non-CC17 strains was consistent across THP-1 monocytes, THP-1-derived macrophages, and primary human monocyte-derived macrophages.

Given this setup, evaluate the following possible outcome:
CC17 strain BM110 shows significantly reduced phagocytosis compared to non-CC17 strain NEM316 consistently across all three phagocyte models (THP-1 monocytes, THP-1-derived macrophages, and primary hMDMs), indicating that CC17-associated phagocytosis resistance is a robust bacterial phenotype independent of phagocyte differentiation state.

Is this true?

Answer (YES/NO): NO